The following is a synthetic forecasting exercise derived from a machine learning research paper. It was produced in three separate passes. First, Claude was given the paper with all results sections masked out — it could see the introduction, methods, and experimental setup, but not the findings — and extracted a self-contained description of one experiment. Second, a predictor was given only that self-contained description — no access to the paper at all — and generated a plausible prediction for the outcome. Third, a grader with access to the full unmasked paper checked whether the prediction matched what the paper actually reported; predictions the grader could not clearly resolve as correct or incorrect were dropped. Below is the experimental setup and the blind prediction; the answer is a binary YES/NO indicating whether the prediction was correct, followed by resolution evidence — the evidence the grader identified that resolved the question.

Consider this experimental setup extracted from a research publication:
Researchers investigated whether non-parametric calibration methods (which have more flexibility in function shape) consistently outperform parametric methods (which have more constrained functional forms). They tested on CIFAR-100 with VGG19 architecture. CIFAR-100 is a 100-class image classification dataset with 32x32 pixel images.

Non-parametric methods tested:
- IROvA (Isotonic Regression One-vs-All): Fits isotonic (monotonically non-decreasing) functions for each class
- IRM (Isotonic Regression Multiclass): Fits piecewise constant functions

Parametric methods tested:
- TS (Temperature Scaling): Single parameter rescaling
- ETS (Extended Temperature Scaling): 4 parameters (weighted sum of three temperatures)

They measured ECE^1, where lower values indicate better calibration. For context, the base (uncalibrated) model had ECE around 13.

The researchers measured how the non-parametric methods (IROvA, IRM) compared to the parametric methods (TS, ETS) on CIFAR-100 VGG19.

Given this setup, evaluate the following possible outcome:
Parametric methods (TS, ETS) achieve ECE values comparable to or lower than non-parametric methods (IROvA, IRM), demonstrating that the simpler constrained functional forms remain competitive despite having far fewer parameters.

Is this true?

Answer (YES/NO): YES